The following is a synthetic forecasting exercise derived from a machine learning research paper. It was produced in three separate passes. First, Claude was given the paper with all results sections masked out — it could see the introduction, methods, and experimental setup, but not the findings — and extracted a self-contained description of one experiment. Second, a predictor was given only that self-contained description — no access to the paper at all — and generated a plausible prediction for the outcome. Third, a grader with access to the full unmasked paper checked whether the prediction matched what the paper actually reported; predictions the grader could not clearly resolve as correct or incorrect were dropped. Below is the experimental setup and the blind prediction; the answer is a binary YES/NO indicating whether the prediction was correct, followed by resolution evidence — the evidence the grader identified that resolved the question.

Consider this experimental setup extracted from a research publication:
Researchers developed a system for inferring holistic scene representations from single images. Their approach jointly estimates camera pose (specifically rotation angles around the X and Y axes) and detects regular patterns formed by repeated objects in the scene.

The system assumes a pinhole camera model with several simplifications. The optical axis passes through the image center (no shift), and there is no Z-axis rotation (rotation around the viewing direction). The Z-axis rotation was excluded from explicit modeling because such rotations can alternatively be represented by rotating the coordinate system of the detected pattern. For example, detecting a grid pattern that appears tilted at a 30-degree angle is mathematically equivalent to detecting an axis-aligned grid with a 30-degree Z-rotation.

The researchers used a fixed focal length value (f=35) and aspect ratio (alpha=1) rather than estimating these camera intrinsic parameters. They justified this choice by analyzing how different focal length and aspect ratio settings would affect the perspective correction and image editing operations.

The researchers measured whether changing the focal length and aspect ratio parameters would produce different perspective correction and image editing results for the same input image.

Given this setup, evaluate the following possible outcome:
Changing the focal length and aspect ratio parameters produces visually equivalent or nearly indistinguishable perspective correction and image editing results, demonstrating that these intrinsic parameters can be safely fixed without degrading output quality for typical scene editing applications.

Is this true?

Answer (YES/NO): YES